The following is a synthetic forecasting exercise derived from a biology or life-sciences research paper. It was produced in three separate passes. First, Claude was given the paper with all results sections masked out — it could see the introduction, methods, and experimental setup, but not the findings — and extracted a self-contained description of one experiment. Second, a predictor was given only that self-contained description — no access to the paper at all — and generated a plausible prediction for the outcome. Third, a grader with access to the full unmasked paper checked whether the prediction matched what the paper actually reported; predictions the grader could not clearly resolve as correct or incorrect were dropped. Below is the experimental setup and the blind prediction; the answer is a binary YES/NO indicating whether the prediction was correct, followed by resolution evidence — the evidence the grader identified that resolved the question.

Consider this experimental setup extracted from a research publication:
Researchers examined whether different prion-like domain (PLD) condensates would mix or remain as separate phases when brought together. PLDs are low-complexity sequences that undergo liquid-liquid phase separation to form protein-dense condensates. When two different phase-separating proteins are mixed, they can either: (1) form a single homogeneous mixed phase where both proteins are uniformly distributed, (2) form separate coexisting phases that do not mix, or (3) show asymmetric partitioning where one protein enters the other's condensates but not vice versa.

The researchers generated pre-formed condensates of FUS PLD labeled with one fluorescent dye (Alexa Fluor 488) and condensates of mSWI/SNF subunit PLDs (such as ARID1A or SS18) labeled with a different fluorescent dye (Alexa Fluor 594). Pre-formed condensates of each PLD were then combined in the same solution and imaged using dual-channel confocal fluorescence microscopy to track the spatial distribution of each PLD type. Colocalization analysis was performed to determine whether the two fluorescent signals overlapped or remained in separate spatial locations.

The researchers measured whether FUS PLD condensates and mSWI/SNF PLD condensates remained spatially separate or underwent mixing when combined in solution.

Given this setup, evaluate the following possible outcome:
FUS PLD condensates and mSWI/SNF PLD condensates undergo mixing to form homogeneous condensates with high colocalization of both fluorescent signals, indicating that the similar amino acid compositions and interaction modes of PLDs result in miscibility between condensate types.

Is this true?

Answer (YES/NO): YES